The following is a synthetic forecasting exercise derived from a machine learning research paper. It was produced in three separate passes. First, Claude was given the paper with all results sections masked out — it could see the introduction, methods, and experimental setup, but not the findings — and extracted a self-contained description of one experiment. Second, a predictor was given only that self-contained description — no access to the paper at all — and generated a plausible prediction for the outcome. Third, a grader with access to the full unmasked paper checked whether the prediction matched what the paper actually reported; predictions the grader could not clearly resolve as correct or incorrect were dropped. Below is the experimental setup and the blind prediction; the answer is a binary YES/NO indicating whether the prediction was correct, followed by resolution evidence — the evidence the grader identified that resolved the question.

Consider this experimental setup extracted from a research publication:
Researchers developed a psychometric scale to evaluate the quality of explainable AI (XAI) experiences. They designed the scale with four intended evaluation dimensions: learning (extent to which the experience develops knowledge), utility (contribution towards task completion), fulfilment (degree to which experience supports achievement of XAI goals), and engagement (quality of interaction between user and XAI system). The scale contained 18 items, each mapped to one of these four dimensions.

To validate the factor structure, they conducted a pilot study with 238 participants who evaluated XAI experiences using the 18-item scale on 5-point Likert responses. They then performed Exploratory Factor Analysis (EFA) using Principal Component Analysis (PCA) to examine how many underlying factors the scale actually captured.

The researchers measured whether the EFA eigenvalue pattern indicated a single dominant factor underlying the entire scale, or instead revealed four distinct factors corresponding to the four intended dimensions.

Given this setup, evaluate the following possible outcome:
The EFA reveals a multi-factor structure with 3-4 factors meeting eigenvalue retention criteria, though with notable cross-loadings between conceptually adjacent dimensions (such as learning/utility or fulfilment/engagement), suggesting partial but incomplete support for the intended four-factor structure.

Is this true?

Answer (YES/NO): NO